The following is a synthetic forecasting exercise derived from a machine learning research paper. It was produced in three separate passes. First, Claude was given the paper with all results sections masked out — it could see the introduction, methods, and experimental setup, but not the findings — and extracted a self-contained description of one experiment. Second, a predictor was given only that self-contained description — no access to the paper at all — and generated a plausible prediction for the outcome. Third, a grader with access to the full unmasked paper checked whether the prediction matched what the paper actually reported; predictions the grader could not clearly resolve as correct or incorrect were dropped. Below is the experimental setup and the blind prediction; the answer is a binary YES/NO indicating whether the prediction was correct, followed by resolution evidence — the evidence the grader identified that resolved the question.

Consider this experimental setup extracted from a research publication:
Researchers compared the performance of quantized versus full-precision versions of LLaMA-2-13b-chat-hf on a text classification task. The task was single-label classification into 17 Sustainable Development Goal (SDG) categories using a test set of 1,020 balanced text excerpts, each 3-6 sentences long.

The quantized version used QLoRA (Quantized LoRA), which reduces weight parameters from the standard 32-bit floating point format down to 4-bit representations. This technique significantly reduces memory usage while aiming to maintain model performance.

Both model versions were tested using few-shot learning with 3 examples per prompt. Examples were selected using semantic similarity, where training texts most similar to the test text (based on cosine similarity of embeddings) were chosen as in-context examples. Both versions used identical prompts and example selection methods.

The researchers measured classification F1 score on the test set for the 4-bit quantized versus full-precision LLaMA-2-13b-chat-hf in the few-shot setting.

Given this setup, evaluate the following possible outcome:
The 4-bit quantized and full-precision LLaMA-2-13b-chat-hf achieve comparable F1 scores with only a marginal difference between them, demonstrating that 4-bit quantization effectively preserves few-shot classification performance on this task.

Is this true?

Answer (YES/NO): YES